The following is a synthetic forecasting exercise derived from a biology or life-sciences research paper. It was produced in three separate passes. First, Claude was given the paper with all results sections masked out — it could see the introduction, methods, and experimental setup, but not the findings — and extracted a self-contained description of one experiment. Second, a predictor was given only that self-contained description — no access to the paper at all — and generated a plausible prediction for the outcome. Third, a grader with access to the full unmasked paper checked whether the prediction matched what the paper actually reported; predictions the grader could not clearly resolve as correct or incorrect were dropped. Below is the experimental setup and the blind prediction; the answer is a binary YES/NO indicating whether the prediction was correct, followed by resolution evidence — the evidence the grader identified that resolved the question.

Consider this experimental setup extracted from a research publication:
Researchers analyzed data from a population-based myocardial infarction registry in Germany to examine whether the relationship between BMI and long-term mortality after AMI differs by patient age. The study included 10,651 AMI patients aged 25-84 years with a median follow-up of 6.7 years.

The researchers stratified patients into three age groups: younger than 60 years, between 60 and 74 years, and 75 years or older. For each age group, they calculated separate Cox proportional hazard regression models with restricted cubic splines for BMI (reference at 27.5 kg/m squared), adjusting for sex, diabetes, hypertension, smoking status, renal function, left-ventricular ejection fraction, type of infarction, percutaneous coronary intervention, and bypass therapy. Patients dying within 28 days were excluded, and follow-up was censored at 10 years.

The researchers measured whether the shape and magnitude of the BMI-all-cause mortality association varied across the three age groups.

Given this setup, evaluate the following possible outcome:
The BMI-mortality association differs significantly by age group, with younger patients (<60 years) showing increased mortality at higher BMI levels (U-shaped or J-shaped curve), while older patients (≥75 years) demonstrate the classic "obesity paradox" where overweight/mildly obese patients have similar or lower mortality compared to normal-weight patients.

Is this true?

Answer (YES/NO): NO